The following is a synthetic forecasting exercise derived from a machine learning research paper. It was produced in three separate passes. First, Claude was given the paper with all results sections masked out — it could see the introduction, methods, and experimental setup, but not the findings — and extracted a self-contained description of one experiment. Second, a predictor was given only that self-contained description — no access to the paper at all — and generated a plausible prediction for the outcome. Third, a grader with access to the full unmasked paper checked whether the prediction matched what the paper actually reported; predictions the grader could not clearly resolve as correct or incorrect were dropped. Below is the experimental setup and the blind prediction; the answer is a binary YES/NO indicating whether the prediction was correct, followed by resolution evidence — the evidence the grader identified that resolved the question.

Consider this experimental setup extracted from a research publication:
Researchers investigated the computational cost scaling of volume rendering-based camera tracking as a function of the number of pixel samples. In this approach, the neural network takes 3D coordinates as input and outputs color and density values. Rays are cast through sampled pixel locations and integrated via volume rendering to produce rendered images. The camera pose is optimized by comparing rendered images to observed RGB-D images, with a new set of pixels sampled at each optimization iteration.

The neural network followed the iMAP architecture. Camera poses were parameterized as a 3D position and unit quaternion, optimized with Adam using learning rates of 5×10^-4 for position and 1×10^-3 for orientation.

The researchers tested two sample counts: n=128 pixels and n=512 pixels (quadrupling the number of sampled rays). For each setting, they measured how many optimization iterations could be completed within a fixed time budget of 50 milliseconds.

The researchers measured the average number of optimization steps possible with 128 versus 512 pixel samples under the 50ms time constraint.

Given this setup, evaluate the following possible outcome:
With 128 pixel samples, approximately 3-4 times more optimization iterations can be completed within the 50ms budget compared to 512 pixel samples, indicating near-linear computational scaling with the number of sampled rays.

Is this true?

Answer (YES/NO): NO